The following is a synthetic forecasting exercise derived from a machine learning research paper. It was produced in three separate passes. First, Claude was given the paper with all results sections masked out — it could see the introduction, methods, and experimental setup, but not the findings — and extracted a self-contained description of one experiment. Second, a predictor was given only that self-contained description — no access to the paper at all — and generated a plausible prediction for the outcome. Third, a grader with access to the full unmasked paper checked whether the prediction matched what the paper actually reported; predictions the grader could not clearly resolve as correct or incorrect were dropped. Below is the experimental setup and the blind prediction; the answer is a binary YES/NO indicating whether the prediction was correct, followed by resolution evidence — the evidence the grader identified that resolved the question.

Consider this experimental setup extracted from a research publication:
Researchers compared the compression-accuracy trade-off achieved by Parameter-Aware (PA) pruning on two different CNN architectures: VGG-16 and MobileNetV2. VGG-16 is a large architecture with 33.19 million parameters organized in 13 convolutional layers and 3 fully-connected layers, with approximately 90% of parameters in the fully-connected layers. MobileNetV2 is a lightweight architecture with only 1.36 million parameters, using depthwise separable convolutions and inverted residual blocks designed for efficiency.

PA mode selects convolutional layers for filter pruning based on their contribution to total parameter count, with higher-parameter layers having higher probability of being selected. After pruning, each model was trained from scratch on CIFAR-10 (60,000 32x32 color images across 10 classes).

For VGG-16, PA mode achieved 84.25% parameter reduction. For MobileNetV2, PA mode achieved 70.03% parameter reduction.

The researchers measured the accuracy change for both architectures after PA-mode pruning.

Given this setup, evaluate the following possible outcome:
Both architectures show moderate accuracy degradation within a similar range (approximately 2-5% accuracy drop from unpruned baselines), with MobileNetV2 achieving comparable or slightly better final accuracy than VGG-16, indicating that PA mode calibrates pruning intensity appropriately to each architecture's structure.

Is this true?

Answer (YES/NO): NO